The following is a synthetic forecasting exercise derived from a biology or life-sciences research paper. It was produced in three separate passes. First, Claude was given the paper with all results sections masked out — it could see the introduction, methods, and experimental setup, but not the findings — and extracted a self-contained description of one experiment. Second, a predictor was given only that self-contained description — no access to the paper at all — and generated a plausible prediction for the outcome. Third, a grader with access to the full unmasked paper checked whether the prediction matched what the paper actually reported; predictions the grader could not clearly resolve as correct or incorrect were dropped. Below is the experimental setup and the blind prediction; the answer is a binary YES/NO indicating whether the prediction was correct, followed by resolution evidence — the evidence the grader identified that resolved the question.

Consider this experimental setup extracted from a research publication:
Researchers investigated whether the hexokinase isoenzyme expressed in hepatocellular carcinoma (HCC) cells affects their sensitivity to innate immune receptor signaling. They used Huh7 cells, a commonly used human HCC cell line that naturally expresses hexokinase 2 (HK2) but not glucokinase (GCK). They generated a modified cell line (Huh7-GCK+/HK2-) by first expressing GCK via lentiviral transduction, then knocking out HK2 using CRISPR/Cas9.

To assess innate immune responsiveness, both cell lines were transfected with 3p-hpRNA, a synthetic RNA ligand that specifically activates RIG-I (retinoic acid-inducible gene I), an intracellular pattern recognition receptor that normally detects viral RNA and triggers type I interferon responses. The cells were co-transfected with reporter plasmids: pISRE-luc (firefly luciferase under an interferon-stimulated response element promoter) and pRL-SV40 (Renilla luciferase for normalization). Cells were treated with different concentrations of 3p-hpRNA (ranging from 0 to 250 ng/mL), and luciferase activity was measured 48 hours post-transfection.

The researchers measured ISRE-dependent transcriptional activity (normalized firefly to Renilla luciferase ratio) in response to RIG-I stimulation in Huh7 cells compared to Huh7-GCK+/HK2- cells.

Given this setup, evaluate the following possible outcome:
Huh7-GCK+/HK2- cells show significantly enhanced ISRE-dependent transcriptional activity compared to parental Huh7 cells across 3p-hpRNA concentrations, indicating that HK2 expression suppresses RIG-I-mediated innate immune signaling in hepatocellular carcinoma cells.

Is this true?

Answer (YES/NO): YES